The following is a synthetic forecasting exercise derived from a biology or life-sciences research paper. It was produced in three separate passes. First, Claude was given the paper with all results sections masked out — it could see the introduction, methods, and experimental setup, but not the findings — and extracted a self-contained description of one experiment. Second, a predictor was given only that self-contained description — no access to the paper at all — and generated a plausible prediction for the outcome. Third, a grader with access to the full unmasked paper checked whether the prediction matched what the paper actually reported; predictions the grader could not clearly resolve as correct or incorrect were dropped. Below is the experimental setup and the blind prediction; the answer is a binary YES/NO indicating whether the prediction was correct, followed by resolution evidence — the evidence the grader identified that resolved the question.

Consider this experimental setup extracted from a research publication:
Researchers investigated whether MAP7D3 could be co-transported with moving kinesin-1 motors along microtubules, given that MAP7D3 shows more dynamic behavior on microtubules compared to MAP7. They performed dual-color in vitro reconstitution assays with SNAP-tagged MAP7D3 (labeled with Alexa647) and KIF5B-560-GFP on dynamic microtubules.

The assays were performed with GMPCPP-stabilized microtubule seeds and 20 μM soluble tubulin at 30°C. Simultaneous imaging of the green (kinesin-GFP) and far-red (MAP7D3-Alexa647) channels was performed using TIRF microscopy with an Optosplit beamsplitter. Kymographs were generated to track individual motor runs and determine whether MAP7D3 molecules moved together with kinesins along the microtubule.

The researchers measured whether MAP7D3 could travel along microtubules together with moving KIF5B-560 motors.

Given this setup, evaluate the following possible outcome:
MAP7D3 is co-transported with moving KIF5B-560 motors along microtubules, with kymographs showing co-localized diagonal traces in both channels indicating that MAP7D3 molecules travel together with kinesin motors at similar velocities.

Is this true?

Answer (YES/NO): YES